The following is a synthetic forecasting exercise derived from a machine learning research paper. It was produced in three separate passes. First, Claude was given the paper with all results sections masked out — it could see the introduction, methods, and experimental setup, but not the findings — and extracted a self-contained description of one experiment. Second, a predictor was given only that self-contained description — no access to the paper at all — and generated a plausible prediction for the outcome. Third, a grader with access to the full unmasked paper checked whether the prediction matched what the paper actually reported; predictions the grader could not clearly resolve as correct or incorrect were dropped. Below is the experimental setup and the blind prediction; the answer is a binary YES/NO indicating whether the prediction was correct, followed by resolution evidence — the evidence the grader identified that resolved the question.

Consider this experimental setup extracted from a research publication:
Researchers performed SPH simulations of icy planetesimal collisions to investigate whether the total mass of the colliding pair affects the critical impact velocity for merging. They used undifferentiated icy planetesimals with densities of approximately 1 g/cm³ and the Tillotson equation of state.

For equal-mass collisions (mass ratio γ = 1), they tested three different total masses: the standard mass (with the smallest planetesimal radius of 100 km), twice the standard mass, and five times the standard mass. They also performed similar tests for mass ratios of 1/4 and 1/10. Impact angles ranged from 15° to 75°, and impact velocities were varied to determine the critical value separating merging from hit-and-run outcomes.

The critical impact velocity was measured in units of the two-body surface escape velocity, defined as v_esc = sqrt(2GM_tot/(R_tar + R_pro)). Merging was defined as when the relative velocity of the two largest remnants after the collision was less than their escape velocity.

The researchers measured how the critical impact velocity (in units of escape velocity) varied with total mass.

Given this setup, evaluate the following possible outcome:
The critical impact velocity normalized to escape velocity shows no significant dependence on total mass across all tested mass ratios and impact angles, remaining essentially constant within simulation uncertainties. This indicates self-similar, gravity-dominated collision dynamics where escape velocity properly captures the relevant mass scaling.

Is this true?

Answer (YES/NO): YES